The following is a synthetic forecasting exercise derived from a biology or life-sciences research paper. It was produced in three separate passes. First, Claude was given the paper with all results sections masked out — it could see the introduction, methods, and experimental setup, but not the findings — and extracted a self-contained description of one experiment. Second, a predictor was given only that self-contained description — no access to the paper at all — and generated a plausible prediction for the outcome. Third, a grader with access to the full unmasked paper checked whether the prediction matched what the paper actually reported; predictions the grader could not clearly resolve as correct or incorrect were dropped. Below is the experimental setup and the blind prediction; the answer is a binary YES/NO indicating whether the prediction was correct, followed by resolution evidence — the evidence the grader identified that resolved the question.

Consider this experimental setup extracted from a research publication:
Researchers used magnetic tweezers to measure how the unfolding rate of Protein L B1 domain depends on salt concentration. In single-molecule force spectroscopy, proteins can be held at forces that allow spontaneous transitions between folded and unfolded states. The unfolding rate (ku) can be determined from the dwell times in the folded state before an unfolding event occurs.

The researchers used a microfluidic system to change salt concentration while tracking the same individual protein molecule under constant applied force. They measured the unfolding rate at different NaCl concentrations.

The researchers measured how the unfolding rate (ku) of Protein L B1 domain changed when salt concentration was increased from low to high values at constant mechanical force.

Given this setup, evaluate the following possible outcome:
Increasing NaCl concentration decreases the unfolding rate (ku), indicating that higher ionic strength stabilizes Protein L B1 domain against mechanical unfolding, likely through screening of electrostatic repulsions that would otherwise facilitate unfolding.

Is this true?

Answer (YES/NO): YES